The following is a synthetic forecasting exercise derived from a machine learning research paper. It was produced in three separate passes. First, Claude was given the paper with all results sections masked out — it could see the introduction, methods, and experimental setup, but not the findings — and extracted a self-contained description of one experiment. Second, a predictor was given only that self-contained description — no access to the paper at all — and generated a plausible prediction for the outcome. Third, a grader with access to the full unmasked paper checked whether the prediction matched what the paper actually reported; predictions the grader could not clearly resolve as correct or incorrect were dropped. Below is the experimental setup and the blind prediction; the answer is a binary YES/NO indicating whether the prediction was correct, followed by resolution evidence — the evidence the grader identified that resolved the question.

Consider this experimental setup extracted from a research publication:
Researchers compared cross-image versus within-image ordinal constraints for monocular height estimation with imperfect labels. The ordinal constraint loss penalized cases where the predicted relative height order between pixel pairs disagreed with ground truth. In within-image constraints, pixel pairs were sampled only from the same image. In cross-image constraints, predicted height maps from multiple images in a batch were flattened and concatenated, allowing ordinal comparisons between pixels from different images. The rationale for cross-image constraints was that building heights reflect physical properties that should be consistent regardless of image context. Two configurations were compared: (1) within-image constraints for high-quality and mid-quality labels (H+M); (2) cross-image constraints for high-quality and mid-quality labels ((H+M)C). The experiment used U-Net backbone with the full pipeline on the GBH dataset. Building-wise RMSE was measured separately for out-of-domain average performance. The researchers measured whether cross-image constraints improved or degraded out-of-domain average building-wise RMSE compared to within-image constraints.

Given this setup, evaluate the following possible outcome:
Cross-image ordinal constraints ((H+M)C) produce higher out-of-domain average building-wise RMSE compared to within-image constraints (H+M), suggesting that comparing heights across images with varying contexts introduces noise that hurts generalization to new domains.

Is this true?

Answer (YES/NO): YES